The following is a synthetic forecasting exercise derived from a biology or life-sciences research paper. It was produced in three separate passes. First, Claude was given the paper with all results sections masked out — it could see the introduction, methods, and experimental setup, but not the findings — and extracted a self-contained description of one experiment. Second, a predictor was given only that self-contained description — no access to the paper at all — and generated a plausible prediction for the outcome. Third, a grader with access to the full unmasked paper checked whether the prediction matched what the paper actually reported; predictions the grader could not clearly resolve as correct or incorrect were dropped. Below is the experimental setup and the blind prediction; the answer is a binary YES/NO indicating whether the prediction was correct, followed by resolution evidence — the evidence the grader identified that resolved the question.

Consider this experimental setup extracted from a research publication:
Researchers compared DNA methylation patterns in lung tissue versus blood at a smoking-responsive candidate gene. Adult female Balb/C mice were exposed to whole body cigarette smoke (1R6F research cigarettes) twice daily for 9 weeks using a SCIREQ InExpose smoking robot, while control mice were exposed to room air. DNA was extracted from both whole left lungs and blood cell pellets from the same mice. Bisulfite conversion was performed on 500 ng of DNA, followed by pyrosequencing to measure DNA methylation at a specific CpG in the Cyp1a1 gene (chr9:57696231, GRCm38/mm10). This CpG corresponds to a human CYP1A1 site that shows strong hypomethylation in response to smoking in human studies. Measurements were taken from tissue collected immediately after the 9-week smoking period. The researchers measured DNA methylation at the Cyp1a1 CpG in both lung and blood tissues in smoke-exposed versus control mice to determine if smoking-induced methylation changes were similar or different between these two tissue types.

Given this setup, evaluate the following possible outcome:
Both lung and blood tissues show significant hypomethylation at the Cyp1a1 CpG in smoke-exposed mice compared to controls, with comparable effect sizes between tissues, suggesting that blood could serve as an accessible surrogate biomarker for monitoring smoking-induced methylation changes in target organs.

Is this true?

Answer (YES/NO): NO